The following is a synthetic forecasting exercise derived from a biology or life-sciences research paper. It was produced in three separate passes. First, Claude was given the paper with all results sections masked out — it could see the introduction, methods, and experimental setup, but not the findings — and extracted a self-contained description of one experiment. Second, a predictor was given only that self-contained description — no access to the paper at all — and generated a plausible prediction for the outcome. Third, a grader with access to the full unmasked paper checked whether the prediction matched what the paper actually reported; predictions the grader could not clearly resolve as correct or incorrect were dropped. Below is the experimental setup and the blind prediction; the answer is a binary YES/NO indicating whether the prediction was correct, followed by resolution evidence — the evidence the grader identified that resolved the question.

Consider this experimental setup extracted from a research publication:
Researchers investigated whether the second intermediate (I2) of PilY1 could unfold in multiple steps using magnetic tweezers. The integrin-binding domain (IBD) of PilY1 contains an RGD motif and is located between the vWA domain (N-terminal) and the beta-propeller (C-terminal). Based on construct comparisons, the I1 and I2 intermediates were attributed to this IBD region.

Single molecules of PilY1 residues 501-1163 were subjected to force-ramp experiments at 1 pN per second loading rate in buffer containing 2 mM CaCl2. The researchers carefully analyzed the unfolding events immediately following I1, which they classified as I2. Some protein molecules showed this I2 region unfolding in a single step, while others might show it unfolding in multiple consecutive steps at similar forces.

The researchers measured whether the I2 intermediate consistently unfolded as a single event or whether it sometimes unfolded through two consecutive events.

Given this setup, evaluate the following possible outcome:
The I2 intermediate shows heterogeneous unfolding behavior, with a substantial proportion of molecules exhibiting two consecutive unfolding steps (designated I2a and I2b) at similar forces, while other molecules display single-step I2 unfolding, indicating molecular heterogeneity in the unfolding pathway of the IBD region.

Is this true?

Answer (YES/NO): YES